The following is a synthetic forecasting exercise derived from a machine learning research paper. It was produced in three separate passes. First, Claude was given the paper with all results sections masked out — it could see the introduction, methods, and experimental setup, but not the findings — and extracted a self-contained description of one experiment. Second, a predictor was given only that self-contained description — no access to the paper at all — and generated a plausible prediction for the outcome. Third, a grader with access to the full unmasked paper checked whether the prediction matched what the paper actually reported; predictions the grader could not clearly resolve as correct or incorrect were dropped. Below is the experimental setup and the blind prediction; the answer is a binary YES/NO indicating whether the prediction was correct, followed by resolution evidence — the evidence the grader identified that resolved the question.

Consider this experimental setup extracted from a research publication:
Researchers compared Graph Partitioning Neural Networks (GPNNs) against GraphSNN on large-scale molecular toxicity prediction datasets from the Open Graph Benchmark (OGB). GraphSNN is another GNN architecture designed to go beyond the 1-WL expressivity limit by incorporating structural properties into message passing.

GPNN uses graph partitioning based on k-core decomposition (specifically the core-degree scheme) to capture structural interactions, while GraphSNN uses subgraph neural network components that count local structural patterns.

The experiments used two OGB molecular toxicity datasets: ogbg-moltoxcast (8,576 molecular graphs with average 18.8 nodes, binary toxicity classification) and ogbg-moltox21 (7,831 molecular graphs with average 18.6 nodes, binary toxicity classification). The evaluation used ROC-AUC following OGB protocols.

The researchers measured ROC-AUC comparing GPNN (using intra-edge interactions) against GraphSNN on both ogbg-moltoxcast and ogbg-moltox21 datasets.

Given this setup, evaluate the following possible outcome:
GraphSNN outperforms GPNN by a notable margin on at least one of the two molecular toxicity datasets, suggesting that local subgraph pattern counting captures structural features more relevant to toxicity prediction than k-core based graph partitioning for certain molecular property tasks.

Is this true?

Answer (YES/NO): NO